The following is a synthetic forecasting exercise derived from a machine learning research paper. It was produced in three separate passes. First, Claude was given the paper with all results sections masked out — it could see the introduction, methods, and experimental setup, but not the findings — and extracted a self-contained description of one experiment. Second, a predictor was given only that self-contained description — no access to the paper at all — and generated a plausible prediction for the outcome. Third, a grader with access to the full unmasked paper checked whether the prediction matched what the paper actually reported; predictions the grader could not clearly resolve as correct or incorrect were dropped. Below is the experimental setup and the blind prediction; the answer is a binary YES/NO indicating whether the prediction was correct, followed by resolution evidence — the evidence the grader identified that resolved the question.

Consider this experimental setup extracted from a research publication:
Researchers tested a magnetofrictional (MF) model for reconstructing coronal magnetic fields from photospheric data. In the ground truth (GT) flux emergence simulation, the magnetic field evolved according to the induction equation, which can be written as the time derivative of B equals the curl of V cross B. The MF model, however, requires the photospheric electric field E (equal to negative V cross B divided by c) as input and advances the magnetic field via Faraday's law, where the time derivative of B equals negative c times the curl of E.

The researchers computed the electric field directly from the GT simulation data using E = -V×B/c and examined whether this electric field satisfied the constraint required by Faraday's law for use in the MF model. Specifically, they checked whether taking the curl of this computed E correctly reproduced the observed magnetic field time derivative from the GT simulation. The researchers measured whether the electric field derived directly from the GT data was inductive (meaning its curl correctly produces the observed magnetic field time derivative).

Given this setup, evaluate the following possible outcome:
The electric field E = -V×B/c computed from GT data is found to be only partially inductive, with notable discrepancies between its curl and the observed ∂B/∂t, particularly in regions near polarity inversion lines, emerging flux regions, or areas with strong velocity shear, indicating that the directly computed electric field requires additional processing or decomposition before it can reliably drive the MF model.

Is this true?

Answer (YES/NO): NO